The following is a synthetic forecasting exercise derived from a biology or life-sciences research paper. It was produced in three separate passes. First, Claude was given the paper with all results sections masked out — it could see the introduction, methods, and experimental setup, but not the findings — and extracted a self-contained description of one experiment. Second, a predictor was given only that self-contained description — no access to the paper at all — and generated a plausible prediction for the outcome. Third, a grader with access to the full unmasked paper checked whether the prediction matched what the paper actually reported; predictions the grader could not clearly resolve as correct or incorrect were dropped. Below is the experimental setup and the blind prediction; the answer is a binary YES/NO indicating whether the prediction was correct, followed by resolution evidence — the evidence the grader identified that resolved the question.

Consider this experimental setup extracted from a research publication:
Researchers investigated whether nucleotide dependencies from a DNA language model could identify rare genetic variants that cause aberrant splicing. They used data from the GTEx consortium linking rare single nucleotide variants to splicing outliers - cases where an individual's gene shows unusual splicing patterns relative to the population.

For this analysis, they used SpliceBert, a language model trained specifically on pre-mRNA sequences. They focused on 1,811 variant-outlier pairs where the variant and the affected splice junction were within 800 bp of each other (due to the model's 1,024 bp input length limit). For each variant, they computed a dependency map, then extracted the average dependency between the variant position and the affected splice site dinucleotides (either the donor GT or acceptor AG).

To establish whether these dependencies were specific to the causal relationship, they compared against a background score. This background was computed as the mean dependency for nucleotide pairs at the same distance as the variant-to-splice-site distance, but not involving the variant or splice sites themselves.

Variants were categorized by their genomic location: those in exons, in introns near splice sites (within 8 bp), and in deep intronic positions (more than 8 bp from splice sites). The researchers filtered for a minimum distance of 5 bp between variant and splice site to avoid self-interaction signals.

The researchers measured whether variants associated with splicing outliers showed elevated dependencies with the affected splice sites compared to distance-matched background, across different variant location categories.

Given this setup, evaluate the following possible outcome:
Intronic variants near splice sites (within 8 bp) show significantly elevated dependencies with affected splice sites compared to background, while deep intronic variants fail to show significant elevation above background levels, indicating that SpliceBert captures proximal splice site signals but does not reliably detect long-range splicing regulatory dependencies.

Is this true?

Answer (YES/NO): NO